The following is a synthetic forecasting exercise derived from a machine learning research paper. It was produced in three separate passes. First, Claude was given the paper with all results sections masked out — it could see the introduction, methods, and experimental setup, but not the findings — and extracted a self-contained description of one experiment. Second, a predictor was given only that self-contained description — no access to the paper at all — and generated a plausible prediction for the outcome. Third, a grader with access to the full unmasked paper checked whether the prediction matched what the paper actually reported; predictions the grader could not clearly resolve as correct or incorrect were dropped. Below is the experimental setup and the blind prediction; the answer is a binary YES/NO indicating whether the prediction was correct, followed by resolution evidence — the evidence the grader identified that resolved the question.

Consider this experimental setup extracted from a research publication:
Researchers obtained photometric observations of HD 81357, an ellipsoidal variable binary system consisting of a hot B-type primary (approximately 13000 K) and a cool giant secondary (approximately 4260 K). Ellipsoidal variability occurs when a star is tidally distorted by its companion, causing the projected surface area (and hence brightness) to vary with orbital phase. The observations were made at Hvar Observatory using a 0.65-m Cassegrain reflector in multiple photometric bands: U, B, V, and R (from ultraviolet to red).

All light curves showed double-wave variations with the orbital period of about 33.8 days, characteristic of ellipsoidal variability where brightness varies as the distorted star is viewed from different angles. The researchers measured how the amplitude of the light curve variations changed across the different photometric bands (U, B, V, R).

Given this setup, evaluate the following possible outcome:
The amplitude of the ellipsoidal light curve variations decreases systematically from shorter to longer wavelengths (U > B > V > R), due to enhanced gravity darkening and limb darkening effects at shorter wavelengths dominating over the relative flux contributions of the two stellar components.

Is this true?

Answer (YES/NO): NO